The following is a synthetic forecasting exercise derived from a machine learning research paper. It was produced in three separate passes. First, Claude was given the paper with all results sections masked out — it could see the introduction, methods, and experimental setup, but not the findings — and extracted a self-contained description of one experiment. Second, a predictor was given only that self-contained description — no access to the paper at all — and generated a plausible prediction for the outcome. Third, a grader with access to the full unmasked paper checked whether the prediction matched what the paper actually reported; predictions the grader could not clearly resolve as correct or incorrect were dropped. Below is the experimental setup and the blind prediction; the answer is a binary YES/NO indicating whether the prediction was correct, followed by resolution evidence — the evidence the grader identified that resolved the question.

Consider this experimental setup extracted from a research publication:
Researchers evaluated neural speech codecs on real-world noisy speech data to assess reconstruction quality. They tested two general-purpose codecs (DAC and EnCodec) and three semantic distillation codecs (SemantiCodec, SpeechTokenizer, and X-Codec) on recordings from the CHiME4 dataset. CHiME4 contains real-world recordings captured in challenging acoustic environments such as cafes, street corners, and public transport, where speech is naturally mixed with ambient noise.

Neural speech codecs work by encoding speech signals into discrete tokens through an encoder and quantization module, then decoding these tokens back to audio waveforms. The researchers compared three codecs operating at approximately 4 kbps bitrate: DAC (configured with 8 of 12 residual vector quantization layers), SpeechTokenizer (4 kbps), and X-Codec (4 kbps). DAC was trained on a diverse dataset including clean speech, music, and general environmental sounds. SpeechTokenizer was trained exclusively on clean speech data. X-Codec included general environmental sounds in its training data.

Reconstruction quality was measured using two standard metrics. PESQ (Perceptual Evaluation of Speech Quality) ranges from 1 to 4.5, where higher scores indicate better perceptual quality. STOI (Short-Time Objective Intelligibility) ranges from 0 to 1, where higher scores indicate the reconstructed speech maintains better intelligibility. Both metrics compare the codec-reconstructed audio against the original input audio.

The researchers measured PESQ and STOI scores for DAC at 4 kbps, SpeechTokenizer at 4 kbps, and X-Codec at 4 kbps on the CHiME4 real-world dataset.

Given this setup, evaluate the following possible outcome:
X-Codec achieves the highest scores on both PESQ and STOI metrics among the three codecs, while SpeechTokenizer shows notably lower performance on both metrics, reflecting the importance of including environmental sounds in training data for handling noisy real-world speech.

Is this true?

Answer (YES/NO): NO